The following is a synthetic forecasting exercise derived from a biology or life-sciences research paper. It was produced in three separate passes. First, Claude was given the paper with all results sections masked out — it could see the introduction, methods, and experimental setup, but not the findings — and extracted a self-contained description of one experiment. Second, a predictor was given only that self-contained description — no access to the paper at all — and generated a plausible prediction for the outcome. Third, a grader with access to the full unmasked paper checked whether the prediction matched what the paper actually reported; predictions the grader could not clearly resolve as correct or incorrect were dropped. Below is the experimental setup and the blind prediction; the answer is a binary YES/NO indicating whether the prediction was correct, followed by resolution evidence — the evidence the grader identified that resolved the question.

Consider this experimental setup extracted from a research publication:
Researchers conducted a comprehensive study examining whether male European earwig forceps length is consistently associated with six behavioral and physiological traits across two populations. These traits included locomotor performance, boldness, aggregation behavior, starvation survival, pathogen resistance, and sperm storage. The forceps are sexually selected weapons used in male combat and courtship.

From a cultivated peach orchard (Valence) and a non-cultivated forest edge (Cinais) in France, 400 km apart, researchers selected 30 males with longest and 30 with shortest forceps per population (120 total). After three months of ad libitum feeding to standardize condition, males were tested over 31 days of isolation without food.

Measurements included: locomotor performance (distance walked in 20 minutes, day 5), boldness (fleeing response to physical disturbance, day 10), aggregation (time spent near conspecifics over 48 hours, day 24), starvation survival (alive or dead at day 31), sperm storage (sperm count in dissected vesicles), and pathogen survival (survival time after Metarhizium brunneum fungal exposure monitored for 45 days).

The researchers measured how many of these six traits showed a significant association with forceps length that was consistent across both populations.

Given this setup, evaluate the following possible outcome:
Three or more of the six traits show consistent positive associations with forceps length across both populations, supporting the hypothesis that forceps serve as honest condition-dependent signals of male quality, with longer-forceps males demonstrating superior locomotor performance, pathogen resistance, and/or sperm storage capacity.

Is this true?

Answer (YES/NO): NO